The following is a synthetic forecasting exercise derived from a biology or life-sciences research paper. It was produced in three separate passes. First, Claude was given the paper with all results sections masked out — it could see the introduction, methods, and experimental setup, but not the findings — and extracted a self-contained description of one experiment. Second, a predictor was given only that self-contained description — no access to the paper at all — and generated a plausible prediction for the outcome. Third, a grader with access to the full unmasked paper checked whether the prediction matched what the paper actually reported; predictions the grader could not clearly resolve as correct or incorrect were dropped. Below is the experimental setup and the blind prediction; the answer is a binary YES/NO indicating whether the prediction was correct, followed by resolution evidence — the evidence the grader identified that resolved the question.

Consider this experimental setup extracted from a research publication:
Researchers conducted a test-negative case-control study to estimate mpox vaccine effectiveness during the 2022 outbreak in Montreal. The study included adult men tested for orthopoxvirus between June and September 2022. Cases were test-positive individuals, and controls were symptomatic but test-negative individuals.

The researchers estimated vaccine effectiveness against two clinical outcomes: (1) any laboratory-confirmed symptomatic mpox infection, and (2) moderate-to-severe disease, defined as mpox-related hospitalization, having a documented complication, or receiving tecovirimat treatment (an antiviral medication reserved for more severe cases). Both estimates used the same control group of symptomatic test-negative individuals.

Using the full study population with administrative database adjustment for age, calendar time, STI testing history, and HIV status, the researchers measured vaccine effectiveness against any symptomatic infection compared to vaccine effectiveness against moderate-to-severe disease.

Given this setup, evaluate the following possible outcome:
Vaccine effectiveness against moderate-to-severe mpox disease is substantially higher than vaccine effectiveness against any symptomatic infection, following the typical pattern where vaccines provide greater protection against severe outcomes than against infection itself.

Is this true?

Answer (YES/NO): YES